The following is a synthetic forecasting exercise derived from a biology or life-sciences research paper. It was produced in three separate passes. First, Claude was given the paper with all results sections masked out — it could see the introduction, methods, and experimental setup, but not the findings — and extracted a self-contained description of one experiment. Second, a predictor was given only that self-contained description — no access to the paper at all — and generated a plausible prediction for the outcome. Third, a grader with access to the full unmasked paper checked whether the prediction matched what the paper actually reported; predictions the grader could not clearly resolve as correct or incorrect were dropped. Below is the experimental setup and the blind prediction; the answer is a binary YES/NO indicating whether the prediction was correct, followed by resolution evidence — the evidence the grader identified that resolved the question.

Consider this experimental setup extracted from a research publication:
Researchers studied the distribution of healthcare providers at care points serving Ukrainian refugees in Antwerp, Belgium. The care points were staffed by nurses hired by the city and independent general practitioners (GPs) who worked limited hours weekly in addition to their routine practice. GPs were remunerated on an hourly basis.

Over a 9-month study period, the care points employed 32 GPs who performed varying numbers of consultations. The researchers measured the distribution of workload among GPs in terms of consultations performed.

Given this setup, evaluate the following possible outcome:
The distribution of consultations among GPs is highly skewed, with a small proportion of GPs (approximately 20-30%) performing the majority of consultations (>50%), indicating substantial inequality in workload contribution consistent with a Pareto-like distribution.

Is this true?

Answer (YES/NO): NO